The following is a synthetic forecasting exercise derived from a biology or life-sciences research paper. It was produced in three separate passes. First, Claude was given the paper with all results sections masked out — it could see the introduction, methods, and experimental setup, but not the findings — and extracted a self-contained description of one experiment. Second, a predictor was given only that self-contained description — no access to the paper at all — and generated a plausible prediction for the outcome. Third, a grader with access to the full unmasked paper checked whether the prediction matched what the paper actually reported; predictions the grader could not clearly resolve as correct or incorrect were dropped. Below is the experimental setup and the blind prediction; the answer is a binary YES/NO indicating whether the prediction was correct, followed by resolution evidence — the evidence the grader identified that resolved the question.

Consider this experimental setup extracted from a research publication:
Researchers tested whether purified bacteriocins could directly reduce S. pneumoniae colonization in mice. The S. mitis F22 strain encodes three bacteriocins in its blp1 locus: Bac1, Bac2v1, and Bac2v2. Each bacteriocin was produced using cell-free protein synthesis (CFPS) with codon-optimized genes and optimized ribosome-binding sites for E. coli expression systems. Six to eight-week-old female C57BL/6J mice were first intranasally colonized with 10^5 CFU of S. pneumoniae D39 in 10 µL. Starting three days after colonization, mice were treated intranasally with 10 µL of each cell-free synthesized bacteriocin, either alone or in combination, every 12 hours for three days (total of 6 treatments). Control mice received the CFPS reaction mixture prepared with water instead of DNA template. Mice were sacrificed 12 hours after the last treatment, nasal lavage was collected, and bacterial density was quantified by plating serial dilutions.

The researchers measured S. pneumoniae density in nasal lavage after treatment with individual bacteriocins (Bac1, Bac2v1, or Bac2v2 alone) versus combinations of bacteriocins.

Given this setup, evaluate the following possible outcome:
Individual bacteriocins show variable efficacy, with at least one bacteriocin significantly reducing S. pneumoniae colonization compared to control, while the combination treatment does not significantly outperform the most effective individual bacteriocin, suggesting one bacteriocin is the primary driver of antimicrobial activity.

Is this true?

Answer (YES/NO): NO